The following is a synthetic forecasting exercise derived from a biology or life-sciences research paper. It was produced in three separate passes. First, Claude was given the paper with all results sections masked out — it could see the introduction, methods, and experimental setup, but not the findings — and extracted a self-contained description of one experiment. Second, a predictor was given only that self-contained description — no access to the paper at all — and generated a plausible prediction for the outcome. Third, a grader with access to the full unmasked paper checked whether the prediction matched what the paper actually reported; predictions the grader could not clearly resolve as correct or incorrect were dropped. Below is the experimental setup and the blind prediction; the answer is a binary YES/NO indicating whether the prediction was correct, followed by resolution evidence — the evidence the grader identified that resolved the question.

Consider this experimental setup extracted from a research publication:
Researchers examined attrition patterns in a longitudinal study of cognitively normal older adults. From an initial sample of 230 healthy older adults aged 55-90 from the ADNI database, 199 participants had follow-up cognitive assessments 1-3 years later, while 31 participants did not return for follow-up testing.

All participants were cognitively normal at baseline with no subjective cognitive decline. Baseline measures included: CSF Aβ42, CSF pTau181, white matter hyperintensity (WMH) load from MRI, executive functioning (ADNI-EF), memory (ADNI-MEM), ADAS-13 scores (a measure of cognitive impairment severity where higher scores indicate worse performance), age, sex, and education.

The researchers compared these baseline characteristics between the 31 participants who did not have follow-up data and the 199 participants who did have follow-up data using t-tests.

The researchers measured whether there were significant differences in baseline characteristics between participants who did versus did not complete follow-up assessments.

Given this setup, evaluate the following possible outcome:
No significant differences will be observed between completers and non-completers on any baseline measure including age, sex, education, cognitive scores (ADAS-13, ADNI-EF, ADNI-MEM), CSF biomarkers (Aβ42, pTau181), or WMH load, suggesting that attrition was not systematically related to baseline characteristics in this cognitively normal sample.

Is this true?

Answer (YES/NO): NO